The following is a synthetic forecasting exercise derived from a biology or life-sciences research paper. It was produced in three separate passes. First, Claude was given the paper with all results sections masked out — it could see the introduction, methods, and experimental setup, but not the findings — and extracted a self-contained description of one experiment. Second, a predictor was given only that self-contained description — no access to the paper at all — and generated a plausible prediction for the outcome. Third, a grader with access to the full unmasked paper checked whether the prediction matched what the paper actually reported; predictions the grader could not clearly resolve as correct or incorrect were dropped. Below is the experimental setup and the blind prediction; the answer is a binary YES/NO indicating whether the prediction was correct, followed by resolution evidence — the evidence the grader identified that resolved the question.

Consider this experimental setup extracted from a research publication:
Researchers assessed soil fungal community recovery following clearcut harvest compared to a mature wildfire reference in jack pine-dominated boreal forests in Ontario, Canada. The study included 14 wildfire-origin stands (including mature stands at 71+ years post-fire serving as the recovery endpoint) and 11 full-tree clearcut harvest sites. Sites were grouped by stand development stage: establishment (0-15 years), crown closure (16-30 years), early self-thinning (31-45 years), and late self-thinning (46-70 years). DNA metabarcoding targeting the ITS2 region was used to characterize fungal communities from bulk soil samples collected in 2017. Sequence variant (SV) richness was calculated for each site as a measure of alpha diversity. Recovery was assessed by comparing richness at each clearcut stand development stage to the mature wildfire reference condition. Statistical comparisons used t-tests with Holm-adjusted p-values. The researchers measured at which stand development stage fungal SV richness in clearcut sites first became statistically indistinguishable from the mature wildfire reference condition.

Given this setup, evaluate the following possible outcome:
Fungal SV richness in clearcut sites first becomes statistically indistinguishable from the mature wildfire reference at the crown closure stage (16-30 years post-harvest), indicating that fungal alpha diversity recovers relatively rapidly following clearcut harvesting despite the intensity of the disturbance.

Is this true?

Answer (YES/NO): NO